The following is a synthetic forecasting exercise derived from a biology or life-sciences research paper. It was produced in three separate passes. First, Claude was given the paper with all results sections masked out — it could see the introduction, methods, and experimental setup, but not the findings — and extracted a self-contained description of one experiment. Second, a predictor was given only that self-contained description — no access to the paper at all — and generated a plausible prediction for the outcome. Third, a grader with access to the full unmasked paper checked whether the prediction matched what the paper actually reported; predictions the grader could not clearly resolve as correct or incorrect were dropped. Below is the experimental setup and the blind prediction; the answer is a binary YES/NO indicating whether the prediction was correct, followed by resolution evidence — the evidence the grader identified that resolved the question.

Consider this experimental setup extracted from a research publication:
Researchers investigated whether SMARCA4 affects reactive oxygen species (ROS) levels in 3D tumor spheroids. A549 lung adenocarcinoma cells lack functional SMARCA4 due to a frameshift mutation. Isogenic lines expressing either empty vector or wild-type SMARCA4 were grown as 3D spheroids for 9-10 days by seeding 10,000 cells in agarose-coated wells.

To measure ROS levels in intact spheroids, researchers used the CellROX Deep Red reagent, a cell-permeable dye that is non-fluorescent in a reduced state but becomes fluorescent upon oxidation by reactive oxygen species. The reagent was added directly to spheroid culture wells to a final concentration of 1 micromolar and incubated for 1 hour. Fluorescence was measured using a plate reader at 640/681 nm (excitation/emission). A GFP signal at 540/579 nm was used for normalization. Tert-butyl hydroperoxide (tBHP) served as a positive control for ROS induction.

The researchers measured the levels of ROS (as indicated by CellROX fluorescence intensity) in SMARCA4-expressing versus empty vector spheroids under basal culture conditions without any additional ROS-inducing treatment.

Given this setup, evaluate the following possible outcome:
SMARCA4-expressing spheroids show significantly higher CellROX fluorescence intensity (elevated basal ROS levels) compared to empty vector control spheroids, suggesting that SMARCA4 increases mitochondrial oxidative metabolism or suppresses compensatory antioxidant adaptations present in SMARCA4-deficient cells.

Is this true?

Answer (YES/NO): YES